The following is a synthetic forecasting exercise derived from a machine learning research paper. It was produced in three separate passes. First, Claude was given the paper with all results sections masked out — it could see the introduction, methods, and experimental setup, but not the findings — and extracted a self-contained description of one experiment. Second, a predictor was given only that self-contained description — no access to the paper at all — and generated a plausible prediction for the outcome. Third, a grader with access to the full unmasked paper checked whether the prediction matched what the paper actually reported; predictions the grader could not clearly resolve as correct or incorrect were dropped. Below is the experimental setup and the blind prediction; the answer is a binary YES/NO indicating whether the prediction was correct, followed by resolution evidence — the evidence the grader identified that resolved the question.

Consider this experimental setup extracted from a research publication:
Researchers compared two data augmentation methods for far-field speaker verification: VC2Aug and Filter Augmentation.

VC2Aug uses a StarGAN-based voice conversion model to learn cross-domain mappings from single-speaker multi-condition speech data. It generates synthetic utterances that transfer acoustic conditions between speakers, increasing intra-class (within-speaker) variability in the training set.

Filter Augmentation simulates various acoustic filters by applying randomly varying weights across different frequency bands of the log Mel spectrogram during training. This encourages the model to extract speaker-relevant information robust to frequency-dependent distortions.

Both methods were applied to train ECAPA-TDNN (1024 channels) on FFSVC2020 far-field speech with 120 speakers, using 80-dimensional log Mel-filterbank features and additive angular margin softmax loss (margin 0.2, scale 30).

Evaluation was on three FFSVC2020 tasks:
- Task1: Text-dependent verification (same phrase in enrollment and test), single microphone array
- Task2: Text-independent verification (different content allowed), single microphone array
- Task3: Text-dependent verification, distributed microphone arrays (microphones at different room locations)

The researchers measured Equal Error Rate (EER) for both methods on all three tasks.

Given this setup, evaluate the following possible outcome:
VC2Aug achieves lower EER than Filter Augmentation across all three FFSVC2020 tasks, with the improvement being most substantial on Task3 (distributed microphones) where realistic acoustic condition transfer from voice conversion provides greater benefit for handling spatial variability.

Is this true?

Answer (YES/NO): NO